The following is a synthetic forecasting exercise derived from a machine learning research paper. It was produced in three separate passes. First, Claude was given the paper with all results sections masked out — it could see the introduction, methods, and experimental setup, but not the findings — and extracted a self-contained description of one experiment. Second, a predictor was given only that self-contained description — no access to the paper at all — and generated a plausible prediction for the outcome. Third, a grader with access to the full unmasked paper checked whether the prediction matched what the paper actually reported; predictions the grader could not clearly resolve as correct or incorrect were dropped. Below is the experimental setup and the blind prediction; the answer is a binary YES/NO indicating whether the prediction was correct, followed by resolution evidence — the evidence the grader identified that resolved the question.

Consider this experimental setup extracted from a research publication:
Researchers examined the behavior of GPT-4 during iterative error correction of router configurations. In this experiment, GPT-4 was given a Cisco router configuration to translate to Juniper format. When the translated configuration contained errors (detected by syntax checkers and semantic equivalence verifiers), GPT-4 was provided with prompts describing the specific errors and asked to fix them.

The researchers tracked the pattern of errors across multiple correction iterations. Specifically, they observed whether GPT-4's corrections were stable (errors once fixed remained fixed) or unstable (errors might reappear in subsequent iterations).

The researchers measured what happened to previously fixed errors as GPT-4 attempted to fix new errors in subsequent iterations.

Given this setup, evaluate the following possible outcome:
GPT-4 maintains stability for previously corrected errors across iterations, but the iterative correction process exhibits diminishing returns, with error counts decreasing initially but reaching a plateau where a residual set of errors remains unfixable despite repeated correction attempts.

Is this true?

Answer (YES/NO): NO